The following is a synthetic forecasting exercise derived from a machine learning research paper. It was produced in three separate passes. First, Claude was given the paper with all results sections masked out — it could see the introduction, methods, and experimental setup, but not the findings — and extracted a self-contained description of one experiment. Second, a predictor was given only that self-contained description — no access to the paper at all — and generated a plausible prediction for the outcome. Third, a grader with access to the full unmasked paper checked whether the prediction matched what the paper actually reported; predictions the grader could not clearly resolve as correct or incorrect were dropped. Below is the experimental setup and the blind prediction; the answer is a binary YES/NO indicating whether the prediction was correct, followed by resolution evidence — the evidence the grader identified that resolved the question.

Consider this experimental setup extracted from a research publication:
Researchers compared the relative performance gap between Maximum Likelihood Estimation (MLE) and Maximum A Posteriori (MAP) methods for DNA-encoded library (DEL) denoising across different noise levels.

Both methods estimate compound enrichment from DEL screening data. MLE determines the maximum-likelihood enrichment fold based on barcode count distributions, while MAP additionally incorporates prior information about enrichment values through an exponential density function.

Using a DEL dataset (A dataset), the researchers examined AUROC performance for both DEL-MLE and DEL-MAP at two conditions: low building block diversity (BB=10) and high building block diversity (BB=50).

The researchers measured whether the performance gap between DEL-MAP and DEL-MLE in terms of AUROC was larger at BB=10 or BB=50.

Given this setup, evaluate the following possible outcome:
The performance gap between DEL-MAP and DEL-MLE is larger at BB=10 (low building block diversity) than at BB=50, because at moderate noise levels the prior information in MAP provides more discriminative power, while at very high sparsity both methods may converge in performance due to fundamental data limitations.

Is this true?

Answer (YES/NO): NO